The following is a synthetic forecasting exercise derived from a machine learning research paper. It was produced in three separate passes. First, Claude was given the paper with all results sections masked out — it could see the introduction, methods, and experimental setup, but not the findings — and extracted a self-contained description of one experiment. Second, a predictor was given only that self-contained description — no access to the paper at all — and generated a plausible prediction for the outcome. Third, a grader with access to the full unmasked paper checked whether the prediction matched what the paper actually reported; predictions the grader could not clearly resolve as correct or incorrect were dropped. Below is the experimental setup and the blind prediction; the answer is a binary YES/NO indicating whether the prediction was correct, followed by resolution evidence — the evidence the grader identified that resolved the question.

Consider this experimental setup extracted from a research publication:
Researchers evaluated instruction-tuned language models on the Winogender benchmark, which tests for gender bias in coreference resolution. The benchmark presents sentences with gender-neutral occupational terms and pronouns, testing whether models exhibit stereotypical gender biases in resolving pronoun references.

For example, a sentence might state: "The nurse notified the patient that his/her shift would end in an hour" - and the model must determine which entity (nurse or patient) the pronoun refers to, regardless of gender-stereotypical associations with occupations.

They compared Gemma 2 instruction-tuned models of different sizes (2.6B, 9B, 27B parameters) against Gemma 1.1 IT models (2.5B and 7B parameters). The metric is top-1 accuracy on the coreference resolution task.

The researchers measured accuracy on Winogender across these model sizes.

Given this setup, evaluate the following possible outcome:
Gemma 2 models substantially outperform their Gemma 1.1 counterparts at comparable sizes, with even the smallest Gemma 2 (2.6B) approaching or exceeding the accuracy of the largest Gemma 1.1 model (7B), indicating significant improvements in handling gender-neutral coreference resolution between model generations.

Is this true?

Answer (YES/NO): NO